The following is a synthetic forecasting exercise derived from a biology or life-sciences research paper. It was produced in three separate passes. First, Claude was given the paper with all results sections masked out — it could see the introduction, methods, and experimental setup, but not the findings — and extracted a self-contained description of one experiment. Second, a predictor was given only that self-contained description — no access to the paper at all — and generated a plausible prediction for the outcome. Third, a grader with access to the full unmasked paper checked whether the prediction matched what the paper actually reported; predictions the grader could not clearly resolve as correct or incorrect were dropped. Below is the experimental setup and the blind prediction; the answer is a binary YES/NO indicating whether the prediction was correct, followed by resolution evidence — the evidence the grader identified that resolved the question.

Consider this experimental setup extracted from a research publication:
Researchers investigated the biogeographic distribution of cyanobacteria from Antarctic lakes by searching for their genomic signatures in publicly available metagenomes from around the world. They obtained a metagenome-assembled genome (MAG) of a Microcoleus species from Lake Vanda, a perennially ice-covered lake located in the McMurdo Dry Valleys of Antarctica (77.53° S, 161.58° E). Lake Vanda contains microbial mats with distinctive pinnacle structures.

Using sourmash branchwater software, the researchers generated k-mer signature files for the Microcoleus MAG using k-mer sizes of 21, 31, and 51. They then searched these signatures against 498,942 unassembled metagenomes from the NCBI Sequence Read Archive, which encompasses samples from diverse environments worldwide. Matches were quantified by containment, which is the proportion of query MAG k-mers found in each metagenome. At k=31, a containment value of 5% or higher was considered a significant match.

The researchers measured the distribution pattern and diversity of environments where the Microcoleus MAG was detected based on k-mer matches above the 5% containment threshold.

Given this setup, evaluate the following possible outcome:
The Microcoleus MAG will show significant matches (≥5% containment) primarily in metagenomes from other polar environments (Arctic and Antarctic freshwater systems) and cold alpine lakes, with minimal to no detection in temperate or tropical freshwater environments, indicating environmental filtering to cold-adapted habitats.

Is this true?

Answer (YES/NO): NO